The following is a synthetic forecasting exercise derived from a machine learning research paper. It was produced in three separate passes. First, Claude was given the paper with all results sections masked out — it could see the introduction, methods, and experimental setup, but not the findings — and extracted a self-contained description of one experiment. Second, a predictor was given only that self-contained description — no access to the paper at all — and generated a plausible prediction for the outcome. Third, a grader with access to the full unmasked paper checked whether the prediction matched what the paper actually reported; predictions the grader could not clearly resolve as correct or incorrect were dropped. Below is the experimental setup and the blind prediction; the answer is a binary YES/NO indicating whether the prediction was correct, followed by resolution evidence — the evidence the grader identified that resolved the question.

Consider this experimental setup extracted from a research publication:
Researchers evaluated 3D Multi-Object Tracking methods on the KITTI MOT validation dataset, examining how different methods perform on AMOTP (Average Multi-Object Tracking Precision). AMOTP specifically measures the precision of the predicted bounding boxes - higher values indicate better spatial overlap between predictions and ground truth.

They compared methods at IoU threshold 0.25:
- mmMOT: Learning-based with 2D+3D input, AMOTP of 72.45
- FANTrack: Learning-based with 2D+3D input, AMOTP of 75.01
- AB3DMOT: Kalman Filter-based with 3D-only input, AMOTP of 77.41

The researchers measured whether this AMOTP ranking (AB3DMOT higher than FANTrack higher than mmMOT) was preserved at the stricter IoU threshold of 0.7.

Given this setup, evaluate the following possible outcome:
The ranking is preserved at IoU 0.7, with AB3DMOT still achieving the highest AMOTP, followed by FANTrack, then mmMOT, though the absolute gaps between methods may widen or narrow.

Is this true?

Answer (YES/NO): NO